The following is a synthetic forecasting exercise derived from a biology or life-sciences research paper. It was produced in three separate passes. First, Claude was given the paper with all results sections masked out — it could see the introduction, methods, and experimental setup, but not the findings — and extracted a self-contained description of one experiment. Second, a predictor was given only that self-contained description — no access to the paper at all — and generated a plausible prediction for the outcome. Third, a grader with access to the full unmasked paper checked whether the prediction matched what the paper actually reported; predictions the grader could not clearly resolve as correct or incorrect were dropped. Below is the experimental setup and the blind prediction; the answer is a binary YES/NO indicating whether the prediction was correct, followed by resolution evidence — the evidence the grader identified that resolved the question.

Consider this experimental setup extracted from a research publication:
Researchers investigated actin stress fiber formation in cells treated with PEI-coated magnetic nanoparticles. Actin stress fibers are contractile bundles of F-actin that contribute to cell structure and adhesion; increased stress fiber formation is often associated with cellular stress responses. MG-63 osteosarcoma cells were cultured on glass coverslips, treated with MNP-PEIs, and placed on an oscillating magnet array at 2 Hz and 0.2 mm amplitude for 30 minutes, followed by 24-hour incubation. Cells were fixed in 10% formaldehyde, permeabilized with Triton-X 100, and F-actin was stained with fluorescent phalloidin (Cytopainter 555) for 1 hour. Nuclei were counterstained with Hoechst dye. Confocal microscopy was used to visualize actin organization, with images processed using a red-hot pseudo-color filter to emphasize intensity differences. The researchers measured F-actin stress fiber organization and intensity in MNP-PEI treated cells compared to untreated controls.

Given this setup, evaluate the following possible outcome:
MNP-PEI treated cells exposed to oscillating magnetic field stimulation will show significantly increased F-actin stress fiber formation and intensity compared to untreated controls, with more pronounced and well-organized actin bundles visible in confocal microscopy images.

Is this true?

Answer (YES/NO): YES